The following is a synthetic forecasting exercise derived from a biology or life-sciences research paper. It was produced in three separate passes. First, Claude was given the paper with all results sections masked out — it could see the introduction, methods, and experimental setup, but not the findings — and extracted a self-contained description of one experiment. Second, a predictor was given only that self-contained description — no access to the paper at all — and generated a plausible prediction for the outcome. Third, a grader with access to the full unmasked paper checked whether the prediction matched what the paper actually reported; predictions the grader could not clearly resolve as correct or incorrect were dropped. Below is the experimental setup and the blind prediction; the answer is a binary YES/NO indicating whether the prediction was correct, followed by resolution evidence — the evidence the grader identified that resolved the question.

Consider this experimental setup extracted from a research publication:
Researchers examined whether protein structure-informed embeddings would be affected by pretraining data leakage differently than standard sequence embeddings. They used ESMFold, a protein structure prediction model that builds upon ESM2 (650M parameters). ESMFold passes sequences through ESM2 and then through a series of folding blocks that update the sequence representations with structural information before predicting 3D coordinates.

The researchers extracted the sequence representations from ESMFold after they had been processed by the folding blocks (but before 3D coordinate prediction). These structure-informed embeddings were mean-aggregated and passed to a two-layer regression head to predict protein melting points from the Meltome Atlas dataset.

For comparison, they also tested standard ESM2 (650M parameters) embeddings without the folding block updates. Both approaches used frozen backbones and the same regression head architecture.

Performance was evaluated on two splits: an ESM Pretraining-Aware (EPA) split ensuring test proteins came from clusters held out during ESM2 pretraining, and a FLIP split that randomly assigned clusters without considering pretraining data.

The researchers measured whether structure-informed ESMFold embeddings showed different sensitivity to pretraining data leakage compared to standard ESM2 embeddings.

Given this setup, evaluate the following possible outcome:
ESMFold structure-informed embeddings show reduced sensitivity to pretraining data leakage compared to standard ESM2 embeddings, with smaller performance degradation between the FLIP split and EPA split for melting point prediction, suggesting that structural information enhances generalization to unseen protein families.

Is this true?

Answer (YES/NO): NO